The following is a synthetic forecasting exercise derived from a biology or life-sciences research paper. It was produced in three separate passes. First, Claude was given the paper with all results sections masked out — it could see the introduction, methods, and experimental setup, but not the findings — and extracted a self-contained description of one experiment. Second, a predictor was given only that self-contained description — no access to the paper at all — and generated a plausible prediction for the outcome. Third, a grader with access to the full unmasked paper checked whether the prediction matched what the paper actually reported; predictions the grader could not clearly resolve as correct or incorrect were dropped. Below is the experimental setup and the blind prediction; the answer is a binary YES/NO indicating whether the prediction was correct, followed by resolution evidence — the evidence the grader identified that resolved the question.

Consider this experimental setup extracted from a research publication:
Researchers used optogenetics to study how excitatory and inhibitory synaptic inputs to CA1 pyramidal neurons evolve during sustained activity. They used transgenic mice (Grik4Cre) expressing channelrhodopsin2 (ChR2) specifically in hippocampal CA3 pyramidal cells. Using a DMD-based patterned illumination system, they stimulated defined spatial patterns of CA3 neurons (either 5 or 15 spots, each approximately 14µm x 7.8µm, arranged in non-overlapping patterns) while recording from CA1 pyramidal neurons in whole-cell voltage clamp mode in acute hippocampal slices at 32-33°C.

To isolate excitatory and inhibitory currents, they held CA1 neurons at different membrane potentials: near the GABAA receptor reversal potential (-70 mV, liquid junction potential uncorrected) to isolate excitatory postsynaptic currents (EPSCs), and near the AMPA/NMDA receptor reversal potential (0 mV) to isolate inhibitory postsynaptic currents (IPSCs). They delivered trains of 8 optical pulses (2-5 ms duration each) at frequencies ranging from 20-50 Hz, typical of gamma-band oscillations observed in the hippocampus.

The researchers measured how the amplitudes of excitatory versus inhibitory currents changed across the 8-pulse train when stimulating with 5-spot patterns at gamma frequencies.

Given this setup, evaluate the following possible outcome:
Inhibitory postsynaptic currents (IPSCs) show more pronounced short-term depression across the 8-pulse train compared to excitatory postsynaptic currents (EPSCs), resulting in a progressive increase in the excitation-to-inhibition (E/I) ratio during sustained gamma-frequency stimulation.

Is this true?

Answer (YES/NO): YES